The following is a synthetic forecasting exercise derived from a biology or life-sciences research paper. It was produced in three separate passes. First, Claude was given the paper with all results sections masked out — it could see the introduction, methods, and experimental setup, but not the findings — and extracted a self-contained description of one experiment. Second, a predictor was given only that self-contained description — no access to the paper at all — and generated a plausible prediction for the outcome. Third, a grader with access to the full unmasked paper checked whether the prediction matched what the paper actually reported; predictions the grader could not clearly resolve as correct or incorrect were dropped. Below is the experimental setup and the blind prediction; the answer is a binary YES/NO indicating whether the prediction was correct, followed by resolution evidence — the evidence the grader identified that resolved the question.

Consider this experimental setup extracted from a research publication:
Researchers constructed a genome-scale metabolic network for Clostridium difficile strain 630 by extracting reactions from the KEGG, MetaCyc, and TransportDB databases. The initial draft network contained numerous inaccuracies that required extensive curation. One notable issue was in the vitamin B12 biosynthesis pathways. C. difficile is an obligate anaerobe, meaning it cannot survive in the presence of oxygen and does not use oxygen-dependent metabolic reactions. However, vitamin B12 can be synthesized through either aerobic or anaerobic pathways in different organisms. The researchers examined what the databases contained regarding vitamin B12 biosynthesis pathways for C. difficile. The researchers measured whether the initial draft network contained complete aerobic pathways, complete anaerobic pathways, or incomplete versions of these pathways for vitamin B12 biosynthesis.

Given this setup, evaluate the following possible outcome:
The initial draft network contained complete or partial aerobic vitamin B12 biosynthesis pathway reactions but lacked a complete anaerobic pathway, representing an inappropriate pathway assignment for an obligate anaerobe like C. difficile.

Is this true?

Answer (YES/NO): NO